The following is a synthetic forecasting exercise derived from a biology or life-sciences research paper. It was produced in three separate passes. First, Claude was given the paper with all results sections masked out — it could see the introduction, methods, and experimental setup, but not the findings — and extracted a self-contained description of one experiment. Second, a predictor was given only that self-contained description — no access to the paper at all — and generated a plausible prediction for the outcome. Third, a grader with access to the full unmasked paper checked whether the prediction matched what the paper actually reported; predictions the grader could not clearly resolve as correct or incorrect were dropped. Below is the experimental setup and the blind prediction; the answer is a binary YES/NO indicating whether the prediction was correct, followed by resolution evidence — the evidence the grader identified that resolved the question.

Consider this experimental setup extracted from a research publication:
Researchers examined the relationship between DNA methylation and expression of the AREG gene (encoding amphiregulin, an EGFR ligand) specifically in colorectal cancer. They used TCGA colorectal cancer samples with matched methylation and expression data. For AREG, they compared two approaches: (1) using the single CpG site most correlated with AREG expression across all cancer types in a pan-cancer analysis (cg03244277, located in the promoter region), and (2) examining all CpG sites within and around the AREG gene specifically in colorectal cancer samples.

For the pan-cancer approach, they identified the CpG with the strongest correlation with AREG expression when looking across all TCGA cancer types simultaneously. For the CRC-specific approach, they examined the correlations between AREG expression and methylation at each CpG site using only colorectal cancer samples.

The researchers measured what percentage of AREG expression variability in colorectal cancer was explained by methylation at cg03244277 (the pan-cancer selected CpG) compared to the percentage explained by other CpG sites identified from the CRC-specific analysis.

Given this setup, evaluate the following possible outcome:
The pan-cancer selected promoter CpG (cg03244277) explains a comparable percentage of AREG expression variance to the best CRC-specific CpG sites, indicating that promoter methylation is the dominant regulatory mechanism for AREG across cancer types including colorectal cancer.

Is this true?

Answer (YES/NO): NO